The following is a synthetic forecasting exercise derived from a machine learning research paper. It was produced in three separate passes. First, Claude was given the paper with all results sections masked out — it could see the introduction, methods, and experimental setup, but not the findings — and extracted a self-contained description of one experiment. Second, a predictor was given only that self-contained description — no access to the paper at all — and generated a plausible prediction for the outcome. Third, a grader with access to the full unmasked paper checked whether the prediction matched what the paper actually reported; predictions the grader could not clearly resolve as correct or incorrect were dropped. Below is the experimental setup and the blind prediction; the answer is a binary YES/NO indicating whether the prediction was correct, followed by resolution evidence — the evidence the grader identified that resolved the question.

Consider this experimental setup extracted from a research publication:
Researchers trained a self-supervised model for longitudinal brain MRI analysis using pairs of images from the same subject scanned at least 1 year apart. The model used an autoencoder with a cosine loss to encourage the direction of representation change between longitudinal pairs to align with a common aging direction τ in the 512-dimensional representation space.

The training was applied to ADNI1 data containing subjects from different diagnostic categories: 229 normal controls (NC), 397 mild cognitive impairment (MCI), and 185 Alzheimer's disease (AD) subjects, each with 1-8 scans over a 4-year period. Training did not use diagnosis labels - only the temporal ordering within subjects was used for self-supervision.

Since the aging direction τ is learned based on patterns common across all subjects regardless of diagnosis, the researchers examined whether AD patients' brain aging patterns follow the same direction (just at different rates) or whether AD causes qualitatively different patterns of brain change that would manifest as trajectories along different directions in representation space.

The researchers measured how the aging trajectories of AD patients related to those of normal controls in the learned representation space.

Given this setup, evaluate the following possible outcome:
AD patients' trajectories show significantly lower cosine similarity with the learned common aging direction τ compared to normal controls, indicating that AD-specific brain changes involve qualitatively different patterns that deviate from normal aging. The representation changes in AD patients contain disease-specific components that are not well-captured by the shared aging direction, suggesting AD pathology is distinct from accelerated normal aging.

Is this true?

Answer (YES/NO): NO